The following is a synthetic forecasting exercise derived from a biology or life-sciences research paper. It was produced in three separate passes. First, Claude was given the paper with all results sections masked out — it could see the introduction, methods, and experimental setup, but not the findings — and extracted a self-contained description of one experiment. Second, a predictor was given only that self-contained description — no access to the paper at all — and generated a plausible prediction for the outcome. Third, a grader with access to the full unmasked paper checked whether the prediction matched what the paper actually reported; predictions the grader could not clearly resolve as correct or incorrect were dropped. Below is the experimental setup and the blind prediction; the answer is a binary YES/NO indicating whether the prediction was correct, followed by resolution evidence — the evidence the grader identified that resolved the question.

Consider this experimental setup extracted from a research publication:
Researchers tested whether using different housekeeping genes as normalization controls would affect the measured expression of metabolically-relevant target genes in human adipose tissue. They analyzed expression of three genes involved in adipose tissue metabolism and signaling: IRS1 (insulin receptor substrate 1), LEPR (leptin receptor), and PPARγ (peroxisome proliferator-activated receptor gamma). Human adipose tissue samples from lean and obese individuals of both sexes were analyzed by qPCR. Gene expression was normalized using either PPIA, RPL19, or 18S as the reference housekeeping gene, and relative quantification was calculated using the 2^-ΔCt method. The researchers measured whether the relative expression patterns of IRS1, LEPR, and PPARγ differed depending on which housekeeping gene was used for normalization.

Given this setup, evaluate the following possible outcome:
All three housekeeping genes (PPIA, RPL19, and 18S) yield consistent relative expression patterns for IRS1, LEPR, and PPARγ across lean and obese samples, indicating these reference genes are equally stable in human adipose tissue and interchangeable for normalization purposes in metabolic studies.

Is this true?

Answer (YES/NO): NO